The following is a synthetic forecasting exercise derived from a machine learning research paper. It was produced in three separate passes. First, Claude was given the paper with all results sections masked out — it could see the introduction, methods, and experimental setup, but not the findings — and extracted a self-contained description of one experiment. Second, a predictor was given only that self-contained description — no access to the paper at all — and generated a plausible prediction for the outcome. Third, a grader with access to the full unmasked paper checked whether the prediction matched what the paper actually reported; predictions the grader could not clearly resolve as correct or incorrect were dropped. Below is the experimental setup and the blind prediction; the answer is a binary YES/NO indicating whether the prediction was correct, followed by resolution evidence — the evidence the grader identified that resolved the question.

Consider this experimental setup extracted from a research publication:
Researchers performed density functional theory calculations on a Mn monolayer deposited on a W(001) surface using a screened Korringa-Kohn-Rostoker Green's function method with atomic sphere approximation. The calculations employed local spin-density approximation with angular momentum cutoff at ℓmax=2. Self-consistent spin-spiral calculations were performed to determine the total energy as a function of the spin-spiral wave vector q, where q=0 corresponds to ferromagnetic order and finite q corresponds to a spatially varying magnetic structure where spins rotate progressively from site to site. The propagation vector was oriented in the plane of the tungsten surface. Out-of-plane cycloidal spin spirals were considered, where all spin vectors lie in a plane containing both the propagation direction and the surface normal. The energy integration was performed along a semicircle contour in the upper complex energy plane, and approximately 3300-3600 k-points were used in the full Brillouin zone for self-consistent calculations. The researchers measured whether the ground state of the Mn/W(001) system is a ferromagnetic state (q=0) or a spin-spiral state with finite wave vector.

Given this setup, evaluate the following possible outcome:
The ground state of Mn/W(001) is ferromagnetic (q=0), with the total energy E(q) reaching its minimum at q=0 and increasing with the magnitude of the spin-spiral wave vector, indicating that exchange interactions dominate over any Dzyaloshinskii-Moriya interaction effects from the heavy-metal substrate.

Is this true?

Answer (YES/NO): NO